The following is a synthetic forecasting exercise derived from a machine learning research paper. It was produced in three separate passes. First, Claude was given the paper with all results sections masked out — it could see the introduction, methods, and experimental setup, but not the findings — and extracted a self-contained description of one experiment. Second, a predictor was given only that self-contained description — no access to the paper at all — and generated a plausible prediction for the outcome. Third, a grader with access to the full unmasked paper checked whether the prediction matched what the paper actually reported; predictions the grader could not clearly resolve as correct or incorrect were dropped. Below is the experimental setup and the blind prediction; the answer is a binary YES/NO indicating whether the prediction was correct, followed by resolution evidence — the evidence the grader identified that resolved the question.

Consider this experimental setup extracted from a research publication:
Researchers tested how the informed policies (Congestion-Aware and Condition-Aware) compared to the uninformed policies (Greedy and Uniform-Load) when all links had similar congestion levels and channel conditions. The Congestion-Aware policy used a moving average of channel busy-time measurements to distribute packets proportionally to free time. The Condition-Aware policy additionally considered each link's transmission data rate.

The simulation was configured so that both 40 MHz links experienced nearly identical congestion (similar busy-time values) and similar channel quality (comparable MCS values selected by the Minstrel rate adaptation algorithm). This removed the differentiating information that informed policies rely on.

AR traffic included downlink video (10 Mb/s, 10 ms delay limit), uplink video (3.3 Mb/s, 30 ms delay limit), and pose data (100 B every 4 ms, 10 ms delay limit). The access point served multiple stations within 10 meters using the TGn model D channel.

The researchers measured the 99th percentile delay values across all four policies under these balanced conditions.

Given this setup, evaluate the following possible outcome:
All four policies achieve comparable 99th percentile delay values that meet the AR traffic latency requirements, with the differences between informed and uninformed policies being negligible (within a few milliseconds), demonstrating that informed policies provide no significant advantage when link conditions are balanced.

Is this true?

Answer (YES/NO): NO